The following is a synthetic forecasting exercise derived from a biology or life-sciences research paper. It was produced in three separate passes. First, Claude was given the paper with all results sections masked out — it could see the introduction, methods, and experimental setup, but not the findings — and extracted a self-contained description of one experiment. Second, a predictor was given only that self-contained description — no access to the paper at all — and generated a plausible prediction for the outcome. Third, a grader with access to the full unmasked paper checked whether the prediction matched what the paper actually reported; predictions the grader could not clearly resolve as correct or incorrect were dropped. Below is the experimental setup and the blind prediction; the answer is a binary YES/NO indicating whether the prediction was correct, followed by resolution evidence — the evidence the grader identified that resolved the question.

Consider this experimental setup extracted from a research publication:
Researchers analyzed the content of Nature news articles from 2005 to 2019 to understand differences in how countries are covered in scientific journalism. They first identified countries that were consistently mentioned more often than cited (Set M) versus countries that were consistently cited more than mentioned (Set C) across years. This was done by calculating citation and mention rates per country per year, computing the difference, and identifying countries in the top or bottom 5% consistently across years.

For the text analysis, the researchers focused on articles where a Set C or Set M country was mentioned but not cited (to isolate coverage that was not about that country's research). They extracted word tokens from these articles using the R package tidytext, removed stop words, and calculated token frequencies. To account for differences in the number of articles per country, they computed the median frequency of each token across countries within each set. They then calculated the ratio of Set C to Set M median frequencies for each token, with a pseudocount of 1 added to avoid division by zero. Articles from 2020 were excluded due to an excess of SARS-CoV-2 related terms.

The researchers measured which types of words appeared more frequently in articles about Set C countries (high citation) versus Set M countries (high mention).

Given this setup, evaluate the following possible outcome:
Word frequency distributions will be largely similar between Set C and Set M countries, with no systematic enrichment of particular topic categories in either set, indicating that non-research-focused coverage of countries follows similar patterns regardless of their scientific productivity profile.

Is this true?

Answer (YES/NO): NO